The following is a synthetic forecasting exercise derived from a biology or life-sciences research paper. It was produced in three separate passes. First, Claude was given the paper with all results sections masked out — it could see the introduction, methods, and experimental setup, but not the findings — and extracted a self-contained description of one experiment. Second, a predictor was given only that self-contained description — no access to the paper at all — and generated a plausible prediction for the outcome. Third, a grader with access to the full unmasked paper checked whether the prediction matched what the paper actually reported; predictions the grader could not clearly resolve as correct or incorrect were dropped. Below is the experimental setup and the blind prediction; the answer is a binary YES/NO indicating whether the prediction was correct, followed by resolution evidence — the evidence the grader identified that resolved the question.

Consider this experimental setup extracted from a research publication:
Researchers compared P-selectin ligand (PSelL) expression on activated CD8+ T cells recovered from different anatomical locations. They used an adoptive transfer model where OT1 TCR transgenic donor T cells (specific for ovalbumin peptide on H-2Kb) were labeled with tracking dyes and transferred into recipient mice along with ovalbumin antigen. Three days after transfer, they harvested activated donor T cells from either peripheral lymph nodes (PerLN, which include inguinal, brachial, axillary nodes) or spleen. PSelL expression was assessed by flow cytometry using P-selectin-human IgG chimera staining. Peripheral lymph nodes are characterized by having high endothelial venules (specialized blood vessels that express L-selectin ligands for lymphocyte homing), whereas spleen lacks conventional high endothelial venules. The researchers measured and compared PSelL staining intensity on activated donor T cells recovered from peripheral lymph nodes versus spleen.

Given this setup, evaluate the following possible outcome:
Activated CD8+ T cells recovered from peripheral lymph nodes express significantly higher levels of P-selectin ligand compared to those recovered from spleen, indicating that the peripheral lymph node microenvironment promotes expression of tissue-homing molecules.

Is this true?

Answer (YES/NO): YES